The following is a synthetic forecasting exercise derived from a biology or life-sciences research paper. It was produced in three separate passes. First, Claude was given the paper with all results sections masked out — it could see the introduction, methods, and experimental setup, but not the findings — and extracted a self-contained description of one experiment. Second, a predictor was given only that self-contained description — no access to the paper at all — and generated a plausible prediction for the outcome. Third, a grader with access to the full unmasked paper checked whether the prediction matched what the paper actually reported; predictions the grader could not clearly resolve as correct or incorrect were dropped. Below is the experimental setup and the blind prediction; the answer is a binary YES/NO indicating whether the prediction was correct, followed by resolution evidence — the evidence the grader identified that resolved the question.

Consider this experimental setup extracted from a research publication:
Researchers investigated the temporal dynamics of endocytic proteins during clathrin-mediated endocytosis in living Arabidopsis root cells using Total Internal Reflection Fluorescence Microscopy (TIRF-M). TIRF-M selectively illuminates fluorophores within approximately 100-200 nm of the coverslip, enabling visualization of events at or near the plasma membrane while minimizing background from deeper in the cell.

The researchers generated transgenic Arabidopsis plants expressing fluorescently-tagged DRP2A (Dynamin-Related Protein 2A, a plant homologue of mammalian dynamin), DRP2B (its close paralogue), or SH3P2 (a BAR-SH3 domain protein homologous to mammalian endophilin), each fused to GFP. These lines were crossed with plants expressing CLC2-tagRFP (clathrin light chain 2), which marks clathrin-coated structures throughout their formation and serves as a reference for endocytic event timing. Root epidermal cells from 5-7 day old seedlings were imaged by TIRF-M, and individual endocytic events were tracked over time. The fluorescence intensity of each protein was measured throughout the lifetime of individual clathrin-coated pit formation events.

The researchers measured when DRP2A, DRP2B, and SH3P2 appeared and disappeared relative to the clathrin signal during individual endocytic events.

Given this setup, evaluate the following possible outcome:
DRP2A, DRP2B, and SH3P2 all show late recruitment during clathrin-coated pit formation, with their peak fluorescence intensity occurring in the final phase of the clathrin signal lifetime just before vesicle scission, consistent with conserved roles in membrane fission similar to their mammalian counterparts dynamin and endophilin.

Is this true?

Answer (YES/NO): YES